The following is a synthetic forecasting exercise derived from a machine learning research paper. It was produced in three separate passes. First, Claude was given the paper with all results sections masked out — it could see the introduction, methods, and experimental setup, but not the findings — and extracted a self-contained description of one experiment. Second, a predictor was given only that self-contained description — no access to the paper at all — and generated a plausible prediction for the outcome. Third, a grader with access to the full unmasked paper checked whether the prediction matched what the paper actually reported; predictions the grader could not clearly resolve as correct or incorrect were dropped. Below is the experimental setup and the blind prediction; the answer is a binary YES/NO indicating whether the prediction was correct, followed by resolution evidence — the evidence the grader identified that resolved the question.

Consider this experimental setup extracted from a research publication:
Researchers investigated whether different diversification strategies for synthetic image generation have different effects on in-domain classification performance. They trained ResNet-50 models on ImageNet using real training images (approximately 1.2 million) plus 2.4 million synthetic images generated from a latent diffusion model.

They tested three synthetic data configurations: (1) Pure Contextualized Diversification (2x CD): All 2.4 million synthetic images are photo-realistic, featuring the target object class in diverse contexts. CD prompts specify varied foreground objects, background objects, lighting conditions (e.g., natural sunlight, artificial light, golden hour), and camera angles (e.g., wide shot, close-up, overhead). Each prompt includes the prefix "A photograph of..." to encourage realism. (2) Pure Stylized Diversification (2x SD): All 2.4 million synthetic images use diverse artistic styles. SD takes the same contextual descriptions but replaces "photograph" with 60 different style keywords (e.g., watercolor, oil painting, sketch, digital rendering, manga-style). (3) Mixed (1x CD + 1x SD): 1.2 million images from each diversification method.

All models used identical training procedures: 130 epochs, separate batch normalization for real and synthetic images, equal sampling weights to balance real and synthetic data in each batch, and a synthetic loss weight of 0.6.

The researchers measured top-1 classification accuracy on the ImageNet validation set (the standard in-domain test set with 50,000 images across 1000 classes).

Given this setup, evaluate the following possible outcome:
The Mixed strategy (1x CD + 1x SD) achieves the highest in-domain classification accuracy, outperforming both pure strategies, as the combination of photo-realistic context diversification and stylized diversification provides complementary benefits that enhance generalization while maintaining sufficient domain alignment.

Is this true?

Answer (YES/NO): YES